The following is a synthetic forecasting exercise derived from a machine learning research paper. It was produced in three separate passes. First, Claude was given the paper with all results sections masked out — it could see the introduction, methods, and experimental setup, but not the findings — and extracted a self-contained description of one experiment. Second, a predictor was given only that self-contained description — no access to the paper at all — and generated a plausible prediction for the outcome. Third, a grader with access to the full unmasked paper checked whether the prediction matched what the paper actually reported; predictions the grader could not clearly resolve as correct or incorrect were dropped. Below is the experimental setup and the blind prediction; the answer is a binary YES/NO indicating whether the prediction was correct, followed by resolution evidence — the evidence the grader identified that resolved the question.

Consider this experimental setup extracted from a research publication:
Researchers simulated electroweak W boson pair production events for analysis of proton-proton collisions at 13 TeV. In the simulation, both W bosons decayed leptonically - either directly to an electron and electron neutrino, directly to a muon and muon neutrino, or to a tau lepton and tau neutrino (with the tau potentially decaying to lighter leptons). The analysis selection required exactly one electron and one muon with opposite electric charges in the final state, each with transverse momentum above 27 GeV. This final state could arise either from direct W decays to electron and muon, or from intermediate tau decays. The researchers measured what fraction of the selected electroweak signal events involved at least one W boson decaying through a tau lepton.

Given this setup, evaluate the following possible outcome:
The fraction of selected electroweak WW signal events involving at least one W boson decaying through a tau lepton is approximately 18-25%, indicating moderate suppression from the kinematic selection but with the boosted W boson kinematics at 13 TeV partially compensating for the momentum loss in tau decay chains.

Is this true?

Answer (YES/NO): NO